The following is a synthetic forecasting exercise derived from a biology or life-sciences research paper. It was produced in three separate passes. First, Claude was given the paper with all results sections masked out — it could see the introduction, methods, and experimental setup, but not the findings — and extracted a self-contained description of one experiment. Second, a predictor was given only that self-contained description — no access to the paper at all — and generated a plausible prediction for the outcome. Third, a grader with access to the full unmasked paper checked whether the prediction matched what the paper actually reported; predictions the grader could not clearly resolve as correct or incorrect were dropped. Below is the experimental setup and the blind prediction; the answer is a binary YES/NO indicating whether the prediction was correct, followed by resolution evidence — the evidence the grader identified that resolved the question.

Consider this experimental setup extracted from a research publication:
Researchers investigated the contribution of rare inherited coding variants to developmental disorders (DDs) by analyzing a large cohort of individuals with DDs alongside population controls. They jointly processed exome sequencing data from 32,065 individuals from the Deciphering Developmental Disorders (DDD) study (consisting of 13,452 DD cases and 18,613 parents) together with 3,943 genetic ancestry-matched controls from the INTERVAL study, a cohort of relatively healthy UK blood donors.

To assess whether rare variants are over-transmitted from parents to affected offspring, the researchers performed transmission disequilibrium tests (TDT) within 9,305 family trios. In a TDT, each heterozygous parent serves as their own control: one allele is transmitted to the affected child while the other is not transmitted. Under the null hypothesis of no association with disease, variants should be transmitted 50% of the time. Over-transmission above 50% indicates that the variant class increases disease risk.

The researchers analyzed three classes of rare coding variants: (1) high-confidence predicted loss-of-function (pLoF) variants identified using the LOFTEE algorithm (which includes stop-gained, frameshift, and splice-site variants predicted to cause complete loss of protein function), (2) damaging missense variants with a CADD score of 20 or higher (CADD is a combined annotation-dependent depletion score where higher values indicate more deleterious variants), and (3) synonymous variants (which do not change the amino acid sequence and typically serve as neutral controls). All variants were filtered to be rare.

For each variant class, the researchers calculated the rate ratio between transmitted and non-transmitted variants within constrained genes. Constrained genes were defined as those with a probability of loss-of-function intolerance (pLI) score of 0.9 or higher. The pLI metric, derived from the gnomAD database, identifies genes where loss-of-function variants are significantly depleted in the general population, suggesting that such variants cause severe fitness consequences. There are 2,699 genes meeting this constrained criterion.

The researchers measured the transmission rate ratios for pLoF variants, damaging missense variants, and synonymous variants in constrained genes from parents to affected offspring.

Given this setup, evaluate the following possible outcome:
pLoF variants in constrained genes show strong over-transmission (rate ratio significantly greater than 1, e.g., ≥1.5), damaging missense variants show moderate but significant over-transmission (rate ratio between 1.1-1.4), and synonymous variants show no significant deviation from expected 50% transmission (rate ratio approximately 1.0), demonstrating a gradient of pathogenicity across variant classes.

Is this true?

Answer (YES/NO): NO